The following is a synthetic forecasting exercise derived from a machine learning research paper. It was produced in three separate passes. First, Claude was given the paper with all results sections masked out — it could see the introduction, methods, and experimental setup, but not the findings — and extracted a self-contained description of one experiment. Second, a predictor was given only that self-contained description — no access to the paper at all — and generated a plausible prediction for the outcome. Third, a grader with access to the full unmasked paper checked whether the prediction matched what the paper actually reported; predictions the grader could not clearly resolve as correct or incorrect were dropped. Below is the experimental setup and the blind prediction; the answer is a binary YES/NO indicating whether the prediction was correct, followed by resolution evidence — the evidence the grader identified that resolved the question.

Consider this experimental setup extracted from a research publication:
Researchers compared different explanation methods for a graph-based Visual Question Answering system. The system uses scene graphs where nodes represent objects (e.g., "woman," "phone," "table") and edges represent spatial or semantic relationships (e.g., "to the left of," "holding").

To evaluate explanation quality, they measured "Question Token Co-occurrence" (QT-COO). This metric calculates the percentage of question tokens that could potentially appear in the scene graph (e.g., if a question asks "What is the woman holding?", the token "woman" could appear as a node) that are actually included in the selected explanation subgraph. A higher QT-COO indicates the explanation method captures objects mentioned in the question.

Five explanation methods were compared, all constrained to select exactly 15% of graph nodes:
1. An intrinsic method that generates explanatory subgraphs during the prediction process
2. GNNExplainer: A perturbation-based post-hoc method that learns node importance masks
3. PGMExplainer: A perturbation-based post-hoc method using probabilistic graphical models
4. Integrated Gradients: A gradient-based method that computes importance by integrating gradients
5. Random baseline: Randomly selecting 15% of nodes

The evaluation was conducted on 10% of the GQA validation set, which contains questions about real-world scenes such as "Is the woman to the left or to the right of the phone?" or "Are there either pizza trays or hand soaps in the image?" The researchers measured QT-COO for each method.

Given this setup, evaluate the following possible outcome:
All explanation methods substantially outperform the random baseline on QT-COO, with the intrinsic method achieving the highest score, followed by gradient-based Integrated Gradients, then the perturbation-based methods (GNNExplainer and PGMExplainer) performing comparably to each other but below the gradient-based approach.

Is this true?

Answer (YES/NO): NO